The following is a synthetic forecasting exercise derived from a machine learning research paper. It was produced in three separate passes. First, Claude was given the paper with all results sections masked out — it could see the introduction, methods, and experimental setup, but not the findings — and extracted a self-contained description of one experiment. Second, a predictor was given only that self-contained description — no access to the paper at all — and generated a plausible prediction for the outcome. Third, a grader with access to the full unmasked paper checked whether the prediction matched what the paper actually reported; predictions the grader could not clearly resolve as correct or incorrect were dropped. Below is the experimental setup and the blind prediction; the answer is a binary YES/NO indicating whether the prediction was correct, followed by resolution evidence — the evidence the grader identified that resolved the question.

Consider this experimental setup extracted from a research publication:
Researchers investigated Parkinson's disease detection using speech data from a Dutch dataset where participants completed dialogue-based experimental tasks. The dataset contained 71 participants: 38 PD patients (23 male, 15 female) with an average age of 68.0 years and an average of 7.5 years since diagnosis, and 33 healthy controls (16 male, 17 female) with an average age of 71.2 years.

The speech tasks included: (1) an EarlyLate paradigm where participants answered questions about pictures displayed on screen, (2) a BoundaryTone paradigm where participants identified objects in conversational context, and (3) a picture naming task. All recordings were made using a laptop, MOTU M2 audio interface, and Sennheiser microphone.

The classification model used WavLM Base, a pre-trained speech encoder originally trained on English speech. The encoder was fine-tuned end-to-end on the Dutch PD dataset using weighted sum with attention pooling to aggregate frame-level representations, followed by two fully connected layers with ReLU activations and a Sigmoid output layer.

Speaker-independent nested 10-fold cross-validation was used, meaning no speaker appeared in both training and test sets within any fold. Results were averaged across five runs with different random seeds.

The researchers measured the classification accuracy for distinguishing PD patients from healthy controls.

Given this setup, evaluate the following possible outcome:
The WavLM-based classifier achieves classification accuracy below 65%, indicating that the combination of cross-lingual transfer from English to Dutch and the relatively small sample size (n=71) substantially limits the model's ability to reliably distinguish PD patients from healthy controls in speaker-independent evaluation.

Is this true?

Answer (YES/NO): NO